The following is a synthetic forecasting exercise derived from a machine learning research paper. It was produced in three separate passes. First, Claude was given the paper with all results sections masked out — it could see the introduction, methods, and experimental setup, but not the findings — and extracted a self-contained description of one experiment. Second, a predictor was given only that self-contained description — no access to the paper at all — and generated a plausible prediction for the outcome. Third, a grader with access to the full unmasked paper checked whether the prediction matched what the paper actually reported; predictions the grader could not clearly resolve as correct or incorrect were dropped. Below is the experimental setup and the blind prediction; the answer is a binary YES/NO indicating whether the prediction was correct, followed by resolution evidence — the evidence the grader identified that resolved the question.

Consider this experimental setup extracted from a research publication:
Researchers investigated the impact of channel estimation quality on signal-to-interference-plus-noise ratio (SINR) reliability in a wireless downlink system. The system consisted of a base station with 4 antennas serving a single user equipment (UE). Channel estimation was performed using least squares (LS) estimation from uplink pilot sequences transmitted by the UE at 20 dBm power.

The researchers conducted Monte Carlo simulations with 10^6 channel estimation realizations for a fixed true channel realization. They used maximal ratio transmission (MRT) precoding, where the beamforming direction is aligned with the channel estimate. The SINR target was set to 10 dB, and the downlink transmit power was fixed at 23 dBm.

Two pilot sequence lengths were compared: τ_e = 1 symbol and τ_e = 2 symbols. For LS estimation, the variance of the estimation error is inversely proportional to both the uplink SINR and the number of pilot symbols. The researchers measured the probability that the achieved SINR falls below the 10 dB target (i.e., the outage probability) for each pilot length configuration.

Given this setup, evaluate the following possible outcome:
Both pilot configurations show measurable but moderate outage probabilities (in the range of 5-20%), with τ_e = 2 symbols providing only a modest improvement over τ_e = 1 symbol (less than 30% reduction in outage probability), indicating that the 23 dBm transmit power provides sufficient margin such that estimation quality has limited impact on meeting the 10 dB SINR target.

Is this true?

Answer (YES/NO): NO